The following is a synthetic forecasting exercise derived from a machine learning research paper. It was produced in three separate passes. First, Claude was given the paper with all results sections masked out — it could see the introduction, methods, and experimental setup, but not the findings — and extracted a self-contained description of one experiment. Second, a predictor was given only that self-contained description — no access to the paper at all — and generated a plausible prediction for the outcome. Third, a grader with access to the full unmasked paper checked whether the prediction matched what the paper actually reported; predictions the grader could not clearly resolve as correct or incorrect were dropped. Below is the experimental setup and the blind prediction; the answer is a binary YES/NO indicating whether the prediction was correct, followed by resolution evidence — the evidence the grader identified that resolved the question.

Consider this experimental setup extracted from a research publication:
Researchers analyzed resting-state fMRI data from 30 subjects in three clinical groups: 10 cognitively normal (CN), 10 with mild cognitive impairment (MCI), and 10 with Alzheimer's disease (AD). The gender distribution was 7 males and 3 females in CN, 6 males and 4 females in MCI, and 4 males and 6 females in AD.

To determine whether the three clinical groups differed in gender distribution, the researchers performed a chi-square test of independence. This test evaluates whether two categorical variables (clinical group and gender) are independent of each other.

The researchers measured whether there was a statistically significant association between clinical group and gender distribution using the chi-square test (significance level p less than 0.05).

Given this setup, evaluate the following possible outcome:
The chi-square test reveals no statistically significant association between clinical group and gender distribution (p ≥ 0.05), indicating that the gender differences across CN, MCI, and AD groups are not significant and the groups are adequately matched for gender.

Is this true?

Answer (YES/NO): YES